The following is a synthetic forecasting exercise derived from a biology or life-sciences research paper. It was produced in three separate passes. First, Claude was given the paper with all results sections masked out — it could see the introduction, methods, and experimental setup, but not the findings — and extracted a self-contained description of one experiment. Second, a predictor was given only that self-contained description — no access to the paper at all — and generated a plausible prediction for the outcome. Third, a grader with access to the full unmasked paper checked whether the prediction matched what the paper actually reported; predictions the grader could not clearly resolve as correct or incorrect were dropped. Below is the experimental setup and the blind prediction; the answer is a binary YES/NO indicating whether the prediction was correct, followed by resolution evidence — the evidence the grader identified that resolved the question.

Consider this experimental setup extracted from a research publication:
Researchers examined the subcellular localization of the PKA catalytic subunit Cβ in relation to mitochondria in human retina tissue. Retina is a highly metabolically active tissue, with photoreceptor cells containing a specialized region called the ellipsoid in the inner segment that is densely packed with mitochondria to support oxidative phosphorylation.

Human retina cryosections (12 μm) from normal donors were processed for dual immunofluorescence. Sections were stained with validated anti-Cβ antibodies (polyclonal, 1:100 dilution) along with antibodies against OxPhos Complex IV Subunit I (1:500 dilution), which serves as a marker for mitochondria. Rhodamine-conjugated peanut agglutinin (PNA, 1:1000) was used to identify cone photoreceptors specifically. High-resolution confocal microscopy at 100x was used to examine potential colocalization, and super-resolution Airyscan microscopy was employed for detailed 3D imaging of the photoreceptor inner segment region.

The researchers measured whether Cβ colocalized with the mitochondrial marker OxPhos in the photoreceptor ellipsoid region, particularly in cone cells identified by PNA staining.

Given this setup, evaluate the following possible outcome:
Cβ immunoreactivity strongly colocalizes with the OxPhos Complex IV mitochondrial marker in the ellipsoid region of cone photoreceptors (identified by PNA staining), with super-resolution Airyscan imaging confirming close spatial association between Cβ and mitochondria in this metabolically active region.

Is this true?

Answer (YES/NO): YES